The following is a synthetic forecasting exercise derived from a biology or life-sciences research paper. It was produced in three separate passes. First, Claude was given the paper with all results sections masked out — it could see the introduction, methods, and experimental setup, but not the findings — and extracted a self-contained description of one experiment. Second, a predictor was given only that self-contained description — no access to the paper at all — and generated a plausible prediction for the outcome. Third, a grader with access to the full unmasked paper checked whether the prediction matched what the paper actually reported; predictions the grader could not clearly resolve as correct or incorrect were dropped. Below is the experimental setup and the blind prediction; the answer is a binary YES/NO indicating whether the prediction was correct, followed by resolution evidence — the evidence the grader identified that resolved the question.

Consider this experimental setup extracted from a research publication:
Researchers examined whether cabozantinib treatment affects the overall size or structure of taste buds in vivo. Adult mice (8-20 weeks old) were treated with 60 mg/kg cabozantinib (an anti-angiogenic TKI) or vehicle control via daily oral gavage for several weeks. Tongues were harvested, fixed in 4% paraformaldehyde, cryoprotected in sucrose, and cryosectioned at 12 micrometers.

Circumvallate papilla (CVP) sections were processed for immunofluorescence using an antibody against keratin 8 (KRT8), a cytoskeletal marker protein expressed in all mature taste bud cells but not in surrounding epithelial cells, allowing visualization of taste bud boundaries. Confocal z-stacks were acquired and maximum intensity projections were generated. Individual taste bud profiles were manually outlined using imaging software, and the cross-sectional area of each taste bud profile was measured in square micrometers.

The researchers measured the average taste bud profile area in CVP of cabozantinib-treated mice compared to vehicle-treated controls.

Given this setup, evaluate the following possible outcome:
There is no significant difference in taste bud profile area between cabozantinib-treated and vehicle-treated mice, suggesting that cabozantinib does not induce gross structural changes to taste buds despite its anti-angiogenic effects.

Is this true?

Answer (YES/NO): YES